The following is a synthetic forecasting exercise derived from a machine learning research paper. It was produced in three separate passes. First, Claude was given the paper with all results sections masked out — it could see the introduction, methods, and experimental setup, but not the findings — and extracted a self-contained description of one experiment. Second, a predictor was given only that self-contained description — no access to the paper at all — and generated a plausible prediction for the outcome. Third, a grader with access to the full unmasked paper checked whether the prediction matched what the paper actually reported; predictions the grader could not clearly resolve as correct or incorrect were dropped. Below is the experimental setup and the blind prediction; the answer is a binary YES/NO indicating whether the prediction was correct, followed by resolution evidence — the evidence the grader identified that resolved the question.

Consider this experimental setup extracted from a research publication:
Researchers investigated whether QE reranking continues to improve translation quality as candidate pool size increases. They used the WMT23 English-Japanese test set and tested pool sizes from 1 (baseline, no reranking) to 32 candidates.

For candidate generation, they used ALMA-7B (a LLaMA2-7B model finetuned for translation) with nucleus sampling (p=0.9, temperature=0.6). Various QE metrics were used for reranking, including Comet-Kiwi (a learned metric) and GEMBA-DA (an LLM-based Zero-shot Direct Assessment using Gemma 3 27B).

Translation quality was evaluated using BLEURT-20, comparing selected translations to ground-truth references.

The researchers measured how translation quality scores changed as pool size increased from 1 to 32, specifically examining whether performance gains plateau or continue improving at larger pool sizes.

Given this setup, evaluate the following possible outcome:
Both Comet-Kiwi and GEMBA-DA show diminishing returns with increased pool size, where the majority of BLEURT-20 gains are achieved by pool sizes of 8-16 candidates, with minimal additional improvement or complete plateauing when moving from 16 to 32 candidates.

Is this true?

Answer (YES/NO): NO